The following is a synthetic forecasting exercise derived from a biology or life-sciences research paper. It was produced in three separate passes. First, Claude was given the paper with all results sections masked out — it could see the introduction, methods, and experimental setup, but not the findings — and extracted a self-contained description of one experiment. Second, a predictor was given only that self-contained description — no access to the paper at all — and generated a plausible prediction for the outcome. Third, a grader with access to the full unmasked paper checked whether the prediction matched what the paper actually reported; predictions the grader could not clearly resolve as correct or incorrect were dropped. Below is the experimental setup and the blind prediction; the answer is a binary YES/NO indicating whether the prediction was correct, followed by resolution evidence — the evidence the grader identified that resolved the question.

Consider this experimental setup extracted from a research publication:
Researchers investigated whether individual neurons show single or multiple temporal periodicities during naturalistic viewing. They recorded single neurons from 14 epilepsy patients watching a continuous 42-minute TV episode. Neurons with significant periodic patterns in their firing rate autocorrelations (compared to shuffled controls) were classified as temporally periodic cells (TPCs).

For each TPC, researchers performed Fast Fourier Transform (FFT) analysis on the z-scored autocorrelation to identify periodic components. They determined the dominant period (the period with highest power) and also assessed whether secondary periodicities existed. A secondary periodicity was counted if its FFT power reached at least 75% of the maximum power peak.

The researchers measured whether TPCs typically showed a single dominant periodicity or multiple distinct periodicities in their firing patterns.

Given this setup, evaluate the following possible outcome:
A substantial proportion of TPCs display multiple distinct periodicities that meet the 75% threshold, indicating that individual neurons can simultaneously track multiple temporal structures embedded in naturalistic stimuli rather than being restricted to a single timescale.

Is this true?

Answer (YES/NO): YES